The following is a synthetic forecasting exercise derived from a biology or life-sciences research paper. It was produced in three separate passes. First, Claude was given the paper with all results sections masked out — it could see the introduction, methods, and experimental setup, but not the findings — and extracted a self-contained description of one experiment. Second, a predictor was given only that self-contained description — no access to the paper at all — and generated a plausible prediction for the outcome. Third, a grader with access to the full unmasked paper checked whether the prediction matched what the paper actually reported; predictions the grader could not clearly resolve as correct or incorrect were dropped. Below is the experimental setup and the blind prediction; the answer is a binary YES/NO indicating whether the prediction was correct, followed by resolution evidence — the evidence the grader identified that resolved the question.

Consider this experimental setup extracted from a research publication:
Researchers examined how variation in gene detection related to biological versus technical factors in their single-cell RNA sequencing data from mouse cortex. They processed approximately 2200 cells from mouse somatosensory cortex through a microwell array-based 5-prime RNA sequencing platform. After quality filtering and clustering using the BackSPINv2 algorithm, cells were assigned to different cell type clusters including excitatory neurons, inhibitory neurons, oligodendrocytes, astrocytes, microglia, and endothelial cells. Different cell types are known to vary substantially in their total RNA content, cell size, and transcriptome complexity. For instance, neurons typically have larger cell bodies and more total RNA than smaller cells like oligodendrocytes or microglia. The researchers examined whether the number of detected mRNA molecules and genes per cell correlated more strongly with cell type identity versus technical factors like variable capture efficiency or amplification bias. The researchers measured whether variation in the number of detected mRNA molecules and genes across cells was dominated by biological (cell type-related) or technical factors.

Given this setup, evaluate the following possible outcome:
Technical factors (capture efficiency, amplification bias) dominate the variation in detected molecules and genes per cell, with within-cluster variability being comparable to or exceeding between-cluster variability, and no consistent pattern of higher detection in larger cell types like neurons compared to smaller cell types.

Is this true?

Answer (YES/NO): NO